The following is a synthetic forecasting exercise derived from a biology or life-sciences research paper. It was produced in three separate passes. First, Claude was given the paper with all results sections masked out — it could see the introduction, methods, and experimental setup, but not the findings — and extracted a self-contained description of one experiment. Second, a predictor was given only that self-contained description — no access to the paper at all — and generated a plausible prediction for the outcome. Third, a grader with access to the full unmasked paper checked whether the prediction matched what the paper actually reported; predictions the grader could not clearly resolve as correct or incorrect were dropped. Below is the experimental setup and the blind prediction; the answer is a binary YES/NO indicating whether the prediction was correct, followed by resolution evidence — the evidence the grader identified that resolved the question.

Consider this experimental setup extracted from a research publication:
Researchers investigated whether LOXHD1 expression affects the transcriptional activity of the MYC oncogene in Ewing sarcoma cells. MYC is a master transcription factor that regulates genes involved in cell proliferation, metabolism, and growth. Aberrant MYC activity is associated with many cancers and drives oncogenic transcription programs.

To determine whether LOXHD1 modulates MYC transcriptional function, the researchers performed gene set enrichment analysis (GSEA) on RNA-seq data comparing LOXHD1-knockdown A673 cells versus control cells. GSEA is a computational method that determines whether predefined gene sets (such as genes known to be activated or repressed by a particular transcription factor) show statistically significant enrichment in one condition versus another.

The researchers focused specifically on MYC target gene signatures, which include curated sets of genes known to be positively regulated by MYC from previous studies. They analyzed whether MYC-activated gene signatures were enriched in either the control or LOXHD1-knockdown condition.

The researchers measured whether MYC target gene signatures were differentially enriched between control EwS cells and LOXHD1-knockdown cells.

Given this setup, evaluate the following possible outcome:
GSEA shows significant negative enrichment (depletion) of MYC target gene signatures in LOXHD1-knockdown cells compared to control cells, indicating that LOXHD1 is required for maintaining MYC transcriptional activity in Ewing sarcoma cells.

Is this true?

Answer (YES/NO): YES